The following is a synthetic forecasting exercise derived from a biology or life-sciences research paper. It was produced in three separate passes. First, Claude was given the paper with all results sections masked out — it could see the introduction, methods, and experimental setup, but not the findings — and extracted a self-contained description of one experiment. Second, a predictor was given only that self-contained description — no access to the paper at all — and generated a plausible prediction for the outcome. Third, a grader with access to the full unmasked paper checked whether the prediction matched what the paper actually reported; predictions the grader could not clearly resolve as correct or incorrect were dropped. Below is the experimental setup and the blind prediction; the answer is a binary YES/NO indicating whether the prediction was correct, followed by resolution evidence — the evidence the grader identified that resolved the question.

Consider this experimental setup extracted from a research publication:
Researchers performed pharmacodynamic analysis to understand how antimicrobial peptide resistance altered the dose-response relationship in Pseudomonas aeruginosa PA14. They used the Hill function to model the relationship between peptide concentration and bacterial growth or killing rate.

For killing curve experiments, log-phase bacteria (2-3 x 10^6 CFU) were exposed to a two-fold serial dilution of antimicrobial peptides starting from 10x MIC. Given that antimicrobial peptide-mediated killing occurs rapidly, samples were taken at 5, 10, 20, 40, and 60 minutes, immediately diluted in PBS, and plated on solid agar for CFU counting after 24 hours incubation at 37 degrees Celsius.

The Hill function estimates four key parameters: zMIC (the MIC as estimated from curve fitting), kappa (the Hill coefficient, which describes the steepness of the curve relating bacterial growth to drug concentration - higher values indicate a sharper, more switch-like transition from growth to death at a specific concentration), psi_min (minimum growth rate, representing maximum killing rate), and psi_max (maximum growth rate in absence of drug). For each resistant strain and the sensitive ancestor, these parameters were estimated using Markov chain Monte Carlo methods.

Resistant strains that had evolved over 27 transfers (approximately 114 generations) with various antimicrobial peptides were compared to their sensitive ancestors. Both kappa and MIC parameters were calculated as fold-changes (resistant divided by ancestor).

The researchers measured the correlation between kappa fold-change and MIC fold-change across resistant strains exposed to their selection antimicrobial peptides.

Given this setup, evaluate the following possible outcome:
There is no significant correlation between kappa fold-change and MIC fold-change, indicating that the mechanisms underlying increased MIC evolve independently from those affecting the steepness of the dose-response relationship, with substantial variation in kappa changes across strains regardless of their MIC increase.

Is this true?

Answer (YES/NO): NO